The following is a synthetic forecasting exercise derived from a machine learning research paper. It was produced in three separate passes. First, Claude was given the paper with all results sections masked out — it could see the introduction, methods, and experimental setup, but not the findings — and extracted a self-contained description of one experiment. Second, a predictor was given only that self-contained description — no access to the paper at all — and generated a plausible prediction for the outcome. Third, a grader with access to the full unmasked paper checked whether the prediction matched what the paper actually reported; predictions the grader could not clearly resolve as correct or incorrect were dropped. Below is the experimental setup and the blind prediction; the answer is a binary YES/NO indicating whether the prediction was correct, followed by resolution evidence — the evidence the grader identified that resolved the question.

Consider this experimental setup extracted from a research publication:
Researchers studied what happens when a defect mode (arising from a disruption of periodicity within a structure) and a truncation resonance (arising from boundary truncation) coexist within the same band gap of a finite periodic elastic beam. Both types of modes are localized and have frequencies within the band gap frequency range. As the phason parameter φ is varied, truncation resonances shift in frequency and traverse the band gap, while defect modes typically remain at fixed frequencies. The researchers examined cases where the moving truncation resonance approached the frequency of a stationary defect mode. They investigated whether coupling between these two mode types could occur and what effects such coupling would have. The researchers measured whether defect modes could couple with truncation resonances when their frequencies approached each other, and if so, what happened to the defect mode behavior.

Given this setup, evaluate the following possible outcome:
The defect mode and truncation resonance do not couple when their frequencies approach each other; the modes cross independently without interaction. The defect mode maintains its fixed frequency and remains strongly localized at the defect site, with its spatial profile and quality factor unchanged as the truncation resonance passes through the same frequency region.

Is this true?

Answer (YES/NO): NO